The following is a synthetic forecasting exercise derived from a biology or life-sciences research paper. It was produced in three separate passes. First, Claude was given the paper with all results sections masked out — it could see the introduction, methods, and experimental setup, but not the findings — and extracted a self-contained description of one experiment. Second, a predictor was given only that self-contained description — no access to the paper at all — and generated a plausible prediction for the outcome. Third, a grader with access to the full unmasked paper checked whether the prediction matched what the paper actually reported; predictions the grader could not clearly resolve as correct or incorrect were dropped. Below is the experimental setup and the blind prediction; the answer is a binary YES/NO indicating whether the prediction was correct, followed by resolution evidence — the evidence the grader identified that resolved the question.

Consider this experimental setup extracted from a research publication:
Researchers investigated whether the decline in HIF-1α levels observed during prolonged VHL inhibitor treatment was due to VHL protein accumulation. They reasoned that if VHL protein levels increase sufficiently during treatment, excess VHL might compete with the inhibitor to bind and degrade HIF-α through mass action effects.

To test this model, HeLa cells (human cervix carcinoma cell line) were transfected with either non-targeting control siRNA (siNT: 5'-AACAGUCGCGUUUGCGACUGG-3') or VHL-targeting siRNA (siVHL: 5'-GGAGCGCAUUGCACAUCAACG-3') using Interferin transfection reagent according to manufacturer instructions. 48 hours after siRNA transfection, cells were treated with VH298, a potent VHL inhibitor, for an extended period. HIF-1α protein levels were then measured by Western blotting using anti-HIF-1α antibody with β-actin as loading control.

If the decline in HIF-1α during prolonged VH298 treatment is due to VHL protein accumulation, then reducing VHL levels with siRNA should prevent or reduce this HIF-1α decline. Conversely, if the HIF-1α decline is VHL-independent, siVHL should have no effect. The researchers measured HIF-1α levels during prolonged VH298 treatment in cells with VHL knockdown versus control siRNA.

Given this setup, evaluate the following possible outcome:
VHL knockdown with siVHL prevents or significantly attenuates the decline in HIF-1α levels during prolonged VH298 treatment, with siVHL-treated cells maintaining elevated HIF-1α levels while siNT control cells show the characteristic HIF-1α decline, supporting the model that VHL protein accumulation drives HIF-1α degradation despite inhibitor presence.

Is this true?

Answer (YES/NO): YES